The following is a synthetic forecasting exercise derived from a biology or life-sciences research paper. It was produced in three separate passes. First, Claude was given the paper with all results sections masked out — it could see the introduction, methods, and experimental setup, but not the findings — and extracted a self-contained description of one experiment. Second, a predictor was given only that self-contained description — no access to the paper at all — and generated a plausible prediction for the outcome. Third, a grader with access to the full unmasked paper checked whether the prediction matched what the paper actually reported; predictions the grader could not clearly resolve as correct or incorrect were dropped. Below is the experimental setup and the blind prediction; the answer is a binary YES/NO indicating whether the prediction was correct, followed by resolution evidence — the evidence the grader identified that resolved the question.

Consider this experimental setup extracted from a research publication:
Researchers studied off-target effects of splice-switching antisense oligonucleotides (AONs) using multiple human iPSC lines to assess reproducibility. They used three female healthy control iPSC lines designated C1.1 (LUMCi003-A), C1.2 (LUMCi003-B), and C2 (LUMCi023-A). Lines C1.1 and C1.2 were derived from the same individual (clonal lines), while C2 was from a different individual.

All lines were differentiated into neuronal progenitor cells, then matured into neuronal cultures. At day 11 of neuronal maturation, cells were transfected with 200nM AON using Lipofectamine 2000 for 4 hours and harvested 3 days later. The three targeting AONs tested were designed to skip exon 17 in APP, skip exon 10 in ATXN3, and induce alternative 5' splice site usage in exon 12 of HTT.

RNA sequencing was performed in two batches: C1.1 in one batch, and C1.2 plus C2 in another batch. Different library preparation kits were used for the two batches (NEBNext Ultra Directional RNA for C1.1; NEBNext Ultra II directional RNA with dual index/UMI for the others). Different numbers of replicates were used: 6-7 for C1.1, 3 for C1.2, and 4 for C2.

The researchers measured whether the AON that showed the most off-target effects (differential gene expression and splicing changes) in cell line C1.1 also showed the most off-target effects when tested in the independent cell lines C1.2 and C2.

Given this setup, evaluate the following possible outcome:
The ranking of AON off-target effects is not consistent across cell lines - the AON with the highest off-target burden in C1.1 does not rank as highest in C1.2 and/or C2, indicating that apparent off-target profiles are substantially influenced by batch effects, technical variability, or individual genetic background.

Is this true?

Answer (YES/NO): NO